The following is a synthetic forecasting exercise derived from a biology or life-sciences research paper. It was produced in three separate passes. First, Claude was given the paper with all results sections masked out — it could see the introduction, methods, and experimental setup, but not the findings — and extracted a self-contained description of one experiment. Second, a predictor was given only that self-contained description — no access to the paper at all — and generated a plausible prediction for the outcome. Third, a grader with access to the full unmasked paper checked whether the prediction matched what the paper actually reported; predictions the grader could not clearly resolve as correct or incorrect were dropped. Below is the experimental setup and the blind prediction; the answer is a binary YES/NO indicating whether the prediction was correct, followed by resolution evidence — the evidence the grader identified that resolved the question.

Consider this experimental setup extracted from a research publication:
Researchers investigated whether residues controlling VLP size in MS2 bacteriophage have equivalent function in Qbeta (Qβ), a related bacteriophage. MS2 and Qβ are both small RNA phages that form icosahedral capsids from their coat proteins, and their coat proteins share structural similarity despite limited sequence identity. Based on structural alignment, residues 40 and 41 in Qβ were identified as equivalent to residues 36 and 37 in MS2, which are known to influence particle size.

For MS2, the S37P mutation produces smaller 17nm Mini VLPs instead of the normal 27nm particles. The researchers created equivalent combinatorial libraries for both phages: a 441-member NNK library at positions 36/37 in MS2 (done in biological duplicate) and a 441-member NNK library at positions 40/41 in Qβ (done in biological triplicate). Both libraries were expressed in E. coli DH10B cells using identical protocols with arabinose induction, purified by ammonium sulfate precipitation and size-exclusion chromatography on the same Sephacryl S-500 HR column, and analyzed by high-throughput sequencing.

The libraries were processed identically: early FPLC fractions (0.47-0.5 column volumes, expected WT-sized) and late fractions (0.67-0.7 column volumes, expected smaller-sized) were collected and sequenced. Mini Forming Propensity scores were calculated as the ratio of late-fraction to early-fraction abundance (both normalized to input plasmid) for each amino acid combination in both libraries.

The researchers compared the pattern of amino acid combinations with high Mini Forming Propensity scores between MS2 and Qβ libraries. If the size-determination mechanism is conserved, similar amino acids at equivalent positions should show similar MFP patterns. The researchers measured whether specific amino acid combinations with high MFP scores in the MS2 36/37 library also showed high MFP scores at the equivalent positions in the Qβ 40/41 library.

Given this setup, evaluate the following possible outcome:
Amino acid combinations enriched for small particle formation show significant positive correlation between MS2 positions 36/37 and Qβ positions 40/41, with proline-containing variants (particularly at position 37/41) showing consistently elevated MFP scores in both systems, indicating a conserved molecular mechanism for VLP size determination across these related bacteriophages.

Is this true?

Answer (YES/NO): NO